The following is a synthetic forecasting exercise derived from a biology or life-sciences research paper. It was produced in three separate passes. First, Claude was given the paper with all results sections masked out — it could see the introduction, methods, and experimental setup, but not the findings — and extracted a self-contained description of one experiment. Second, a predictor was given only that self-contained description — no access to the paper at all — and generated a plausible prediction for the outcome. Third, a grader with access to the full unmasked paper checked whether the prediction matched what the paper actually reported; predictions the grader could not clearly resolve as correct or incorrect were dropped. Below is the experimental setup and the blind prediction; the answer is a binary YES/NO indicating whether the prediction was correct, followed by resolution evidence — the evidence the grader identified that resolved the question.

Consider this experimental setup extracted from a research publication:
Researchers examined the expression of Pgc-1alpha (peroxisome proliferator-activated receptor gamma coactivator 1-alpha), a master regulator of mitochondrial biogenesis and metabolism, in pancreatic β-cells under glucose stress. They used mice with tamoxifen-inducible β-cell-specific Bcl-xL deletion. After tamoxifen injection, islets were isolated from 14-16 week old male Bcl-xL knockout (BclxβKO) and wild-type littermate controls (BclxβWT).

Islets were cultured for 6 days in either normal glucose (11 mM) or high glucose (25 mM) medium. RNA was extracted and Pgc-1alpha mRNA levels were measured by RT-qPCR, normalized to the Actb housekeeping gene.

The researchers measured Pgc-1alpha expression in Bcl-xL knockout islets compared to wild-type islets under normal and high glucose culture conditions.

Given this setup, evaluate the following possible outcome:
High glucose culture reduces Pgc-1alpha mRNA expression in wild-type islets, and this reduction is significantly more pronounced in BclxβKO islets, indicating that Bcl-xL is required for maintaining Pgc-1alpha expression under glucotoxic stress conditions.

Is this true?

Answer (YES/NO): NO